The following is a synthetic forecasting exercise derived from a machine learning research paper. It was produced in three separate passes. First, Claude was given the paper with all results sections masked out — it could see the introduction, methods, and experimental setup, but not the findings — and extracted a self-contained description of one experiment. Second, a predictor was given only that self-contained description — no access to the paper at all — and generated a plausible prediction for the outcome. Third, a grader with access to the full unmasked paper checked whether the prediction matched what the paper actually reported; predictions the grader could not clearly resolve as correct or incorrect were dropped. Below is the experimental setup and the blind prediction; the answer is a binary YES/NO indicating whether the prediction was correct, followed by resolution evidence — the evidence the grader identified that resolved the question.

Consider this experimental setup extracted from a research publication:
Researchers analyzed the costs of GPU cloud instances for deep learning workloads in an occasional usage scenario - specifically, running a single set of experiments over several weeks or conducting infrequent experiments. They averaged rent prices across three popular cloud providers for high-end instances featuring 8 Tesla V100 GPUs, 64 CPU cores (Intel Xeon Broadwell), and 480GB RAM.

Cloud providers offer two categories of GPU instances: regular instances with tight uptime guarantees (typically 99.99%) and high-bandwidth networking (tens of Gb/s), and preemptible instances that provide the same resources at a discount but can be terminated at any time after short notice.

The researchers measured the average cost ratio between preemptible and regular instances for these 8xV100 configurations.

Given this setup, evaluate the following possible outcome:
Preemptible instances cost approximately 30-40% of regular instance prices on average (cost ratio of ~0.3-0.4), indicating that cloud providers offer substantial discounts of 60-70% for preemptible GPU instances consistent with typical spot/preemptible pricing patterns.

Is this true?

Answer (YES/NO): YES